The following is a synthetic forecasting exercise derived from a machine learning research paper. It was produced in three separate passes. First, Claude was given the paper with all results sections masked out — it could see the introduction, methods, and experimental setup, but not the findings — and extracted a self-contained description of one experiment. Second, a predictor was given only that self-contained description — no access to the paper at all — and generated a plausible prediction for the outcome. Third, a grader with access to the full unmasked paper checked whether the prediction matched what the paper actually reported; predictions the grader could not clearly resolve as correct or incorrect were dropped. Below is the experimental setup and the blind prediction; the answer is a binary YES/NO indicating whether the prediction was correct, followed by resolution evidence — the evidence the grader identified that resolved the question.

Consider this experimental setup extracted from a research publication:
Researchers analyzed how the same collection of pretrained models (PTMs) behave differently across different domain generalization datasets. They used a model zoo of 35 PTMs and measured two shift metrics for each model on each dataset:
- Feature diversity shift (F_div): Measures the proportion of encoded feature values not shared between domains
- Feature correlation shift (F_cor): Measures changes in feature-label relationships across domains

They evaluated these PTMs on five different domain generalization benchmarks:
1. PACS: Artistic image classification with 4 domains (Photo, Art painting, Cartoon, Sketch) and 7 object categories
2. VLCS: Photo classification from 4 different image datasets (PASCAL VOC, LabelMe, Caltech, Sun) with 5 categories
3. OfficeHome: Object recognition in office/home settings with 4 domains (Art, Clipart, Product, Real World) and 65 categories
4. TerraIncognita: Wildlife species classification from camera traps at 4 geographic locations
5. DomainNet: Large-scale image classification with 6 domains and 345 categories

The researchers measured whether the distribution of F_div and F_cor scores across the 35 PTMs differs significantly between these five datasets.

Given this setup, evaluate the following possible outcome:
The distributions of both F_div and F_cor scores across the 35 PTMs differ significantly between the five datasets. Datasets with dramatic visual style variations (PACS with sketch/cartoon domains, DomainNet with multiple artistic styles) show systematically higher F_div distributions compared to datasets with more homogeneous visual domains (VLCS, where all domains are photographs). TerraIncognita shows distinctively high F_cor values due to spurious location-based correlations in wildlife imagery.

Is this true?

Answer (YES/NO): NO